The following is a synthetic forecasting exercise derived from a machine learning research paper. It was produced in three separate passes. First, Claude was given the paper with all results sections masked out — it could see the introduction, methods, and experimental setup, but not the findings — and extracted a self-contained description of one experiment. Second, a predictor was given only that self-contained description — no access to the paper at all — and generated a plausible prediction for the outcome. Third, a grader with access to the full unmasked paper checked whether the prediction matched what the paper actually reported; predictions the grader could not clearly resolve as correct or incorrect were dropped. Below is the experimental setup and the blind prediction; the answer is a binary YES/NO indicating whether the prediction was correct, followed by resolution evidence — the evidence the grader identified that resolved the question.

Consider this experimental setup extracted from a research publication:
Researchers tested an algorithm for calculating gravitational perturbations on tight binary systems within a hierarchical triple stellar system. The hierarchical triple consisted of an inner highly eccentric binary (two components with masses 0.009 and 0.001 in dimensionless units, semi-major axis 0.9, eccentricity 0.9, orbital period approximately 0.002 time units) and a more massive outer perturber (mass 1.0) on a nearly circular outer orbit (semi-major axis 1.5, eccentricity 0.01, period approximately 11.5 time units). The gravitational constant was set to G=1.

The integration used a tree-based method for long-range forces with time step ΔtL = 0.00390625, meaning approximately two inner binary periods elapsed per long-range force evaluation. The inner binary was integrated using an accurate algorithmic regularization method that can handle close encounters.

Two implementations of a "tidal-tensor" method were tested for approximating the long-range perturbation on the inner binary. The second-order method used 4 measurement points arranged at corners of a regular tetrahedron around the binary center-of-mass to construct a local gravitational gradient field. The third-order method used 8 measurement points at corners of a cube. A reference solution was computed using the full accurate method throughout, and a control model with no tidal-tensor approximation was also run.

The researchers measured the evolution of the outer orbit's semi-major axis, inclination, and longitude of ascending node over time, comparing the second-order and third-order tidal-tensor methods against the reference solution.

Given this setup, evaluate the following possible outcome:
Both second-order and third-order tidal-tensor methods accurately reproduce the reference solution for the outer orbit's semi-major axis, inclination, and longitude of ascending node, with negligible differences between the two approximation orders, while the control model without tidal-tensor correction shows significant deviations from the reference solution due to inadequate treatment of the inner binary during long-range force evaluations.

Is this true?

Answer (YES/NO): NO